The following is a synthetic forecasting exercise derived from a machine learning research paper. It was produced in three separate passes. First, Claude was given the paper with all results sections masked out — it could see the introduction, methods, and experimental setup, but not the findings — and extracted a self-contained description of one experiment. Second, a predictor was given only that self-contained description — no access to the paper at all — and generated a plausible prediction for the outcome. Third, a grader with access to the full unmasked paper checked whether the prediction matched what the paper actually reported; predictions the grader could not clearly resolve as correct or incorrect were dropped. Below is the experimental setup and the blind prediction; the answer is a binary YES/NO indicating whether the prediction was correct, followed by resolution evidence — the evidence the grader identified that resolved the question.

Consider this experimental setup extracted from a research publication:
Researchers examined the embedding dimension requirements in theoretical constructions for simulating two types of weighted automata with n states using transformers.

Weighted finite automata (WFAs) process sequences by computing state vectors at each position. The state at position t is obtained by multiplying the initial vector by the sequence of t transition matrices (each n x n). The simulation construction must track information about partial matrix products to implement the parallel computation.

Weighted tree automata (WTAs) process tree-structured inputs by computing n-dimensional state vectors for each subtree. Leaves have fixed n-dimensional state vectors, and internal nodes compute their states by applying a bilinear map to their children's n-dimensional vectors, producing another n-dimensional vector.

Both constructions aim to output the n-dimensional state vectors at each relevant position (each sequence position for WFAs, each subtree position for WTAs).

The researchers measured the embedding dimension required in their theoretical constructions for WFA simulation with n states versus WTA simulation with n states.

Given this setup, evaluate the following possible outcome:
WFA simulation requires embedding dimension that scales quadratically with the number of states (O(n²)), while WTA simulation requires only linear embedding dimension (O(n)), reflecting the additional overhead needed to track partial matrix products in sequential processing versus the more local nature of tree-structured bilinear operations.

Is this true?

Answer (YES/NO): YES